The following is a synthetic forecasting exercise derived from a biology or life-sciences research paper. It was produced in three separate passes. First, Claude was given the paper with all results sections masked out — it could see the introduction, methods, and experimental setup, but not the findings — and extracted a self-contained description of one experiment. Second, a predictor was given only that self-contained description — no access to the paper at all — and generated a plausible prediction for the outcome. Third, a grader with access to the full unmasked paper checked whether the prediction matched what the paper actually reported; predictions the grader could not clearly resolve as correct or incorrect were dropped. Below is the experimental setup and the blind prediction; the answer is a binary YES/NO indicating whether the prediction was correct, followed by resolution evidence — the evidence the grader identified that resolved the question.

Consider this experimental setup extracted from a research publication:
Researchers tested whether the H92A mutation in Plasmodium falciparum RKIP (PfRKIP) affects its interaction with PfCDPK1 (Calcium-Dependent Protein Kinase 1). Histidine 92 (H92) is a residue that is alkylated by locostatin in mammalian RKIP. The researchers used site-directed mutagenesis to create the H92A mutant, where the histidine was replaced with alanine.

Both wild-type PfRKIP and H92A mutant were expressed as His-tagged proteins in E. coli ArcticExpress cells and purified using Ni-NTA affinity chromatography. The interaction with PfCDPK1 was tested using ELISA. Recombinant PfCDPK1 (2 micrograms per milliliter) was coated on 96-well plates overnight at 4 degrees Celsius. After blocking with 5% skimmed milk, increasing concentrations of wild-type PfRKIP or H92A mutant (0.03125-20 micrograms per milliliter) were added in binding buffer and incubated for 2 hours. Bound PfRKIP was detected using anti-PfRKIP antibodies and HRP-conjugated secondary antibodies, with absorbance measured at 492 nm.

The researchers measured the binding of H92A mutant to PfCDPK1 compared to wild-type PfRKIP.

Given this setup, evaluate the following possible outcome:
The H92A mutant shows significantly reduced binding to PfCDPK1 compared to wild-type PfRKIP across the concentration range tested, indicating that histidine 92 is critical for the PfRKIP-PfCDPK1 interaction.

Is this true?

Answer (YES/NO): YES